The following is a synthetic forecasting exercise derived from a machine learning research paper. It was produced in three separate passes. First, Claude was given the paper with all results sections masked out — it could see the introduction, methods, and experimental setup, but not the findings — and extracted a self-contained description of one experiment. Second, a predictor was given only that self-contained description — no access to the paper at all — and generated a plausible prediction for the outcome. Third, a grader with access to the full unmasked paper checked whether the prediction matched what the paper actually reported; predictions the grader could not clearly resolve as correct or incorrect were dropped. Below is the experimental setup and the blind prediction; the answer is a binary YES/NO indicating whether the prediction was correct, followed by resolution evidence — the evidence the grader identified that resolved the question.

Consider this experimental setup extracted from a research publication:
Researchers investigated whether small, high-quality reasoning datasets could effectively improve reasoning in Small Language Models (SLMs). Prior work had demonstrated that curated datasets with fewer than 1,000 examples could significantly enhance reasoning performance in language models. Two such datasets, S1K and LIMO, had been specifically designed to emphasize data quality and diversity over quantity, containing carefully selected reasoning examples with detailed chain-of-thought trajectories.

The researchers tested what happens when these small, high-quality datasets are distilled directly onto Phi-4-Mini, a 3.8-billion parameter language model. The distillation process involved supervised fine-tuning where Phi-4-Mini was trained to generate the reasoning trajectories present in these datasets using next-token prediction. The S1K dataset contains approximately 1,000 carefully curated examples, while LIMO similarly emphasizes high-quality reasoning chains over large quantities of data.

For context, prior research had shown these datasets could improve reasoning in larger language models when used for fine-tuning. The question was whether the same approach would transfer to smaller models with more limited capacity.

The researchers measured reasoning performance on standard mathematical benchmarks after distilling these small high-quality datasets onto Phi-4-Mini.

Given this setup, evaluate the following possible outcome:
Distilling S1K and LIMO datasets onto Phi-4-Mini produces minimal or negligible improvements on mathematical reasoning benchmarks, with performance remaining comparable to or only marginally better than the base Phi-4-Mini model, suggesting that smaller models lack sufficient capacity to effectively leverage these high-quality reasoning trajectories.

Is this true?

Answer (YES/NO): NO